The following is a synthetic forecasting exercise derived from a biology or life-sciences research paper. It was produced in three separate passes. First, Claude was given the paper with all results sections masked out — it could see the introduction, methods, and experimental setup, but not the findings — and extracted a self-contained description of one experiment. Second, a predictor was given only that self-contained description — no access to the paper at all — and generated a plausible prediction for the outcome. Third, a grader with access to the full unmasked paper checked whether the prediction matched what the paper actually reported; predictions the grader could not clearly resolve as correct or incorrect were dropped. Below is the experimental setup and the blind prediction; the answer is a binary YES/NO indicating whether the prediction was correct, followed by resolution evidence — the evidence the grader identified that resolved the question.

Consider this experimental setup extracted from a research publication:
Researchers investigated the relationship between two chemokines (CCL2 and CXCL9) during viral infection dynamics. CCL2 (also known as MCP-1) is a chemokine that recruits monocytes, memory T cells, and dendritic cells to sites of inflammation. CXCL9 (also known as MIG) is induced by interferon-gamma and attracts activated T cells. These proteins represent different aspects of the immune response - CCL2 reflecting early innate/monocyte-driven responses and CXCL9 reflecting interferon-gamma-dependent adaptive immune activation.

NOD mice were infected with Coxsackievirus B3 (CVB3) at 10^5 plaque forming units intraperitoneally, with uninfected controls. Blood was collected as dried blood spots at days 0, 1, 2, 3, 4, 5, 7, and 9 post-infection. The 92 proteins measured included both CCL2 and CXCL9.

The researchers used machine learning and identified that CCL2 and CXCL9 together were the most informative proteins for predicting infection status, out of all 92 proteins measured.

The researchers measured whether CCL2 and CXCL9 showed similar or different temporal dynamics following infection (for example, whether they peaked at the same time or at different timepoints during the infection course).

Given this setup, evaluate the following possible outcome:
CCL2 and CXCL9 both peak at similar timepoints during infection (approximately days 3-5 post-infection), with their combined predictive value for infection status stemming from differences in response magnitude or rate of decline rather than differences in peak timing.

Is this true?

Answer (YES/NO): YES